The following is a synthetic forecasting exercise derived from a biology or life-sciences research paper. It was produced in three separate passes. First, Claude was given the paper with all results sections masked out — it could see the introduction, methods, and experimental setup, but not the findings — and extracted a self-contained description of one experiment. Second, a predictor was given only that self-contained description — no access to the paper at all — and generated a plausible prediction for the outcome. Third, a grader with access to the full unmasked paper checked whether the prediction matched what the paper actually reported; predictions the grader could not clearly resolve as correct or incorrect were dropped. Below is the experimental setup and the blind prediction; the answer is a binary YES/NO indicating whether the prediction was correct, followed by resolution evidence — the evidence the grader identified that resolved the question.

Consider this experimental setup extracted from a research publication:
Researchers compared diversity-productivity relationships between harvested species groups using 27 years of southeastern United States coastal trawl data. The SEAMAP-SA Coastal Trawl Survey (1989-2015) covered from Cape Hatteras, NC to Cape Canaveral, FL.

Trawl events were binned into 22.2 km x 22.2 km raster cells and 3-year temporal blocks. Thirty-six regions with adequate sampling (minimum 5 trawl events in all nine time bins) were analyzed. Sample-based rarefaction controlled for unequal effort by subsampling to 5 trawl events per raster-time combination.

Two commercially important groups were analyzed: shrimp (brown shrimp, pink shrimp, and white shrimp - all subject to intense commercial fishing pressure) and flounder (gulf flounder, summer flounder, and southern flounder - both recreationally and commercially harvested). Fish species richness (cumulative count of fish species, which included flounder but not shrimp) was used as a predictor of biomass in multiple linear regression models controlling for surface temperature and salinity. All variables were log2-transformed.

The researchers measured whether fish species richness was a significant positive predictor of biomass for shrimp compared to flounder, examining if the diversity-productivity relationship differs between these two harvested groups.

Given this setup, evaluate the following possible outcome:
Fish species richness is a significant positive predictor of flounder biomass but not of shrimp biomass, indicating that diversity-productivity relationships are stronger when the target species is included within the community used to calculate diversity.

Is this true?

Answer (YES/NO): NO